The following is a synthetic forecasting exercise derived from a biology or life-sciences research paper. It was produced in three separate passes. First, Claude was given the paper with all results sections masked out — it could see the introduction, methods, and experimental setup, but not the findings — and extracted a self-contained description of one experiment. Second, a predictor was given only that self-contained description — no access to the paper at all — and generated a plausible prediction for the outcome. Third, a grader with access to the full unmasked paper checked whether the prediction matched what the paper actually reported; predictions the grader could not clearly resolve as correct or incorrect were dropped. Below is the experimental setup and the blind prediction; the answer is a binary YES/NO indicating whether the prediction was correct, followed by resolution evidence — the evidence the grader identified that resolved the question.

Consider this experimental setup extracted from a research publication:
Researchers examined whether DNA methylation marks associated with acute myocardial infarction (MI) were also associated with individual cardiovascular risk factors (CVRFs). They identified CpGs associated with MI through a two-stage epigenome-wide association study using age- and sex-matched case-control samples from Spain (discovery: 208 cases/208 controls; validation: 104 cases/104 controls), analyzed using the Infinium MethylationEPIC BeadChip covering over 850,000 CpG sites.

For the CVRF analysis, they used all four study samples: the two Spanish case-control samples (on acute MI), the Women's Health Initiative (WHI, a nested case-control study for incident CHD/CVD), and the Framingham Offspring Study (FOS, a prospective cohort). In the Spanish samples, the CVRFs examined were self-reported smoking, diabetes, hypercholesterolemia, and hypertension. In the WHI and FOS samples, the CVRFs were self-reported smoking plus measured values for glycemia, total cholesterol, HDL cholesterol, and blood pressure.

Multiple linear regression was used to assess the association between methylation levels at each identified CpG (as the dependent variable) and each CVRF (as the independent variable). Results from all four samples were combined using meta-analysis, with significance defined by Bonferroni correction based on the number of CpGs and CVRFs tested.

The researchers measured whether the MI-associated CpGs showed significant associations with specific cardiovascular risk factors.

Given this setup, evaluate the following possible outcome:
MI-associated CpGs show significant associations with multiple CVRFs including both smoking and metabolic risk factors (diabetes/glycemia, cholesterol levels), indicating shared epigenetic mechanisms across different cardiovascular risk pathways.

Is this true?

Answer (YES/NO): YES